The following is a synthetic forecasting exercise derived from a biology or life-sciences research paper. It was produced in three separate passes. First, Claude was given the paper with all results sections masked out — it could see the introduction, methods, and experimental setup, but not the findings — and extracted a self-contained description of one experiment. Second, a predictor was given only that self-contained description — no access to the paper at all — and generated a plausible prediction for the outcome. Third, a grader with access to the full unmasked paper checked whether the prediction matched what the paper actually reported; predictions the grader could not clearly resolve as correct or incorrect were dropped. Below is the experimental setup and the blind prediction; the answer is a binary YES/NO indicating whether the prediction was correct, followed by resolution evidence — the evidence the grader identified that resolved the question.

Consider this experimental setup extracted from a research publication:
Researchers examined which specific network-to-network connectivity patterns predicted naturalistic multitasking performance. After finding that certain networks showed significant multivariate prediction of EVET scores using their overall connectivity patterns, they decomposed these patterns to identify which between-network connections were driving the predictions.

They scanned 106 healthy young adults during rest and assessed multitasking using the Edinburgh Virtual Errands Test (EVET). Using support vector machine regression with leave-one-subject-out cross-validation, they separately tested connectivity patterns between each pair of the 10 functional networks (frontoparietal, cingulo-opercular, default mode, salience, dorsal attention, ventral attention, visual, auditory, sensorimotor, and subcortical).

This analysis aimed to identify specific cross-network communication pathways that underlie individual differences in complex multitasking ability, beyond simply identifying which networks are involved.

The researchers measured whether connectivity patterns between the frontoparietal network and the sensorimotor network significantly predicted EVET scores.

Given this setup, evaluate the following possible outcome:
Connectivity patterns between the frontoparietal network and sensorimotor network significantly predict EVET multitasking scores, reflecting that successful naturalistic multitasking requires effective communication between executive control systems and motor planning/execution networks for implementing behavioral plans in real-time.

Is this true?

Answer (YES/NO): NO